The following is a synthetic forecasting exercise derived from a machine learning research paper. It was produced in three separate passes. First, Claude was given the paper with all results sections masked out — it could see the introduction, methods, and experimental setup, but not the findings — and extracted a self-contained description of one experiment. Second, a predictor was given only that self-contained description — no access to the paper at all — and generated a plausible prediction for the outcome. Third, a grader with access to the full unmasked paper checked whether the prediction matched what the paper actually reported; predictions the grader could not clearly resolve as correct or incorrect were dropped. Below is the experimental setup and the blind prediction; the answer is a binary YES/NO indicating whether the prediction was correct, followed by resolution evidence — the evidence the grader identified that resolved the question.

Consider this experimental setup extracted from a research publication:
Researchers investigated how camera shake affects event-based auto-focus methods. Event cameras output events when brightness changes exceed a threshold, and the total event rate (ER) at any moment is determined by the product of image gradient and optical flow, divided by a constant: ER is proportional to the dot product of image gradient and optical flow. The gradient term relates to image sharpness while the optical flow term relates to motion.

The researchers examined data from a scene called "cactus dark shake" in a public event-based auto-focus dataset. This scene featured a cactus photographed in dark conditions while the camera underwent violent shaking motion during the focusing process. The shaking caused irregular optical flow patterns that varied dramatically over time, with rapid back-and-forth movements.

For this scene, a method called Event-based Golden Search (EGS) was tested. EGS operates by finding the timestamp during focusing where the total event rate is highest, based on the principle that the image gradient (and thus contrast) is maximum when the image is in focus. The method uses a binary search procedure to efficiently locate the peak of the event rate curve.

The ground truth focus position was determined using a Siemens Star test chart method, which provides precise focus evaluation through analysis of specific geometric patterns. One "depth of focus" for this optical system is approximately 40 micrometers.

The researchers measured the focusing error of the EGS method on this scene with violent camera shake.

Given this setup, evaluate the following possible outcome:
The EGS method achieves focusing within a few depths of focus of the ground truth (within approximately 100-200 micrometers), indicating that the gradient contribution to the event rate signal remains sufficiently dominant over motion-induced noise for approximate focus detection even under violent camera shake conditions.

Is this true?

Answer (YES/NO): NO